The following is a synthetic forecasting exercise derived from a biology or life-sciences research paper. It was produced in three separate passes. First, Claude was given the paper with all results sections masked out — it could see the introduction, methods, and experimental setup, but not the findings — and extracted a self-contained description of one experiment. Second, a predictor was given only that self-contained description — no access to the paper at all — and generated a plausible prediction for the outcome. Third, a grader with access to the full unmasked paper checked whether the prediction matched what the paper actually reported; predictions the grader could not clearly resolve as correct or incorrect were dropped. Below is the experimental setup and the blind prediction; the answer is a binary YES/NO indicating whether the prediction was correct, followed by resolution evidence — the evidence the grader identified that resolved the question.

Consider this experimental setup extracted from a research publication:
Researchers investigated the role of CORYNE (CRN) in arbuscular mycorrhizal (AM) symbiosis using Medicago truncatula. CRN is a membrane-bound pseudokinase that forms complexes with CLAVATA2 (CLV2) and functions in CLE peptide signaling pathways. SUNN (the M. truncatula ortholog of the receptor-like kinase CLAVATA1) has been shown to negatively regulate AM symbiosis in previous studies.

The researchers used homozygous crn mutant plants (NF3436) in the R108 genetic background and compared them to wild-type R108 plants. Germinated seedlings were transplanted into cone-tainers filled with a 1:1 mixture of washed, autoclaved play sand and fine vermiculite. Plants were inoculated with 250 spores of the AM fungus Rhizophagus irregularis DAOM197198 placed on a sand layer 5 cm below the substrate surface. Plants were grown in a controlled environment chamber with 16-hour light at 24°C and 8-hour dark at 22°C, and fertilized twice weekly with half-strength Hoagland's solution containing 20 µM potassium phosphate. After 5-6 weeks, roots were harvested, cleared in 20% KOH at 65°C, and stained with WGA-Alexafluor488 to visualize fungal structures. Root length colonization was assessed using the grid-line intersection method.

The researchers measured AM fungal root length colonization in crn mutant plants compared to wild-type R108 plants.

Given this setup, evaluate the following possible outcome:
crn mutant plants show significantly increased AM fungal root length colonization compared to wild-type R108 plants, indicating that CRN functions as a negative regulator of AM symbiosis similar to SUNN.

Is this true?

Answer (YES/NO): YES